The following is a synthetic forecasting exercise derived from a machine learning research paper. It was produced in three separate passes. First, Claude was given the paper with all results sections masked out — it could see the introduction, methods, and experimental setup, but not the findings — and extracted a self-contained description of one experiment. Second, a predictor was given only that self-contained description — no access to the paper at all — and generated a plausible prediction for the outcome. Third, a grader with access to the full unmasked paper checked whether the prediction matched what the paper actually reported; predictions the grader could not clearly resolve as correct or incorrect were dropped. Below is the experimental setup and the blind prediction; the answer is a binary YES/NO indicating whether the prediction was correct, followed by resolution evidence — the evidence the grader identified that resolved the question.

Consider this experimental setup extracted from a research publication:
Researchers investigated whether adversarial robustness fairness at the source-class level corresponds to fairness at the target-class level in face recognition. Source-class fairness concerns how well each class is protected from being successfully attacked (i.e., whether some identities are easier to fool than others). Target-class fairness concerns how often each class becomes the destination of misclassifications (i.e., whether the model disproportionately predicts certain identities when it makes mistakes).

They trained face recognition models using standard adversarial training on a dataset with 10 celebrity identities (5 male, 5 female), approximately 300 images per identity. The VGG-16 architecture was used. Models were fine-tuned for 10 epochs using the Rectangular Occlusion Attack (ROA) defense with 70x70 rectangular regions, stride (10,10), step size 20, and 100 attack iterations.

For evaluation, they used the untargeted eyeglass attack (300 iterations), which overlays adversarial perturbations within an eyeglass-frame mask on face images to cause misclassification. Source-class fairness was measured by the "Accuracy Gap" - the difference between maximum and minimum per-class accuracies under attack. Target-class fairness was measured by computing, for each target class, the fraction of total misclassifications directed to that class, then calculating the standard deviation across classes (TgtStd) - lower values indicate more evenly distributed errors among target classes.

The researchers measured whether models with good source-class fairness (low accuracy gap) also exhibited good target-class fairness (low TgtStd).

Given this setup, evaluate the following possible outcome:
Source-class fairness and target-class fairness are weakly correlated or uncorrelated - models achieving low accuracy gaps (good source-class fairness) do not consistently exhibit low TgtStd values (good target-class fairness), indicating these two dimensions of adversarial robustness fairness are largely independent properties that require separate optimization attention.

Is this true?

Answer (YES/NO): NO